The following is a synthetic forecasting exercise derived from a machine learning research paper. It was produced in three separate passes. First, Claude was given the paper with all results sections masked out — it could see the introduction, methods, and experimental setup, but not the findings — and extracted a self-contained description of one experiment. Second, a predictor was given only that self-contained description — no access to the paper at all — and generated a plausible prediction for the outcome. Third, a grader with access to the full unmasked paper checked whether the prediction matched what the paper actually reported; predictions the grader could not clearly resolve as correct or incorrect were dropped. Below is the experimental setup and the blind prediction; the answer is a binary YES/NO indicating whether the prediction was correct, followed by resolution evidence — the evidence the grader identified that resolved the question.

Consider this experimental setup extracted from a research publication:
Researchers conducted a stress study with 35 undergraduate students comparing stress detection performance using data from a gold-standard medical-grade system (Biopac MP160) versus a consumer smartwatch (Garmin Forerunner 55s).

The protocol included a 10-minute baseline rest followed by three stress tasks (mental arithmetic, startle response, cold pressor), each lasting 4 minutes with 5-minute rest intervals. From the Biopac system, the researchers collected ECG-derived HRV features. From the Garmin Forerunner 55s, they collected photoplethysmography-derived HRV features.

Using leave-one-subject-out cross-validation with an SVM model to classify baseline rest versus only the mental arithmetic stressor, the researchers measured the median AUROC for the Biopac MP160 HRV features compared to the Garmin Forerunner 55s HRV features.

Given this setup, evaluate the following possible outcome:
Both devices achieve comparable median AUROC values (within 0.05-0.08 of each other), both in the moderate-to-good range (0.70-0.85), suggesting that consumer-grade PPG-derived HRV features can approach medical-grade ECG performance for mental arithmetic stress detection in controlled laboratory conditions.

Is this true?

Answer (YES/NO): NO